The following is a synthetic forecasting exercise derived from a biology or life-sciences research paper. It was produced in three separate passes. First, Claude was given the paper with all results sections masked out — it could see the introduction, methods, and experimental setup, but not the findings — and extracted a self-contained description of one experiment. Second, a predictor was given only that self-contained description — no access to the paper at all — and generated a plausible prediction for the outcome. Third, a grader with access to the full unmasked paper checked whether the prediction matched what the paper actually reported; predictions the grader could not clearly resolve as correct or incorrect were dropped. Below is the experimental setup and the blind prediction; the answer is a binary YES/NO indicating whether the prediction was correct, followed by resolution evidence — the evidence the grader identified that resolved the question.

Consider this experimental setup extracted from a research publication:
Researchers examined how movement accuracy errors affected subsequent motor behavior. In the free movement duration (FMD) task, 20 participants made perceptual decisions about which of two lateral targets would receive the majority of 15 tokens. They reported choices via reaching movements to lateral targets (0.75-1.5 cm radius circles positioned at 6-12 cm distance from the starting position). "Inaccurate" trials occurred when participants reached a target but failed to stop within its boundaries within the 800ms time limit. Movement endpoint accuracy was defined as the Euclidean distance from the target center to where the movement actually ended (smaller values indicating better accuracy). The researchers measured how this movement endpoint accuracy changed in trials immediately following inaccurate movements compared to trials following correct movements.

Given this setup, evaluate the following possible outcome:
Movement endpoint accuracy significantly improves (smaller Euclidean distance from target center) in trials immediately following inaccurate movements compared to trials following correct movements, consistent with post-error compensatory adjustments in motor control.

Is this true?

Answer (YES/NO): YES